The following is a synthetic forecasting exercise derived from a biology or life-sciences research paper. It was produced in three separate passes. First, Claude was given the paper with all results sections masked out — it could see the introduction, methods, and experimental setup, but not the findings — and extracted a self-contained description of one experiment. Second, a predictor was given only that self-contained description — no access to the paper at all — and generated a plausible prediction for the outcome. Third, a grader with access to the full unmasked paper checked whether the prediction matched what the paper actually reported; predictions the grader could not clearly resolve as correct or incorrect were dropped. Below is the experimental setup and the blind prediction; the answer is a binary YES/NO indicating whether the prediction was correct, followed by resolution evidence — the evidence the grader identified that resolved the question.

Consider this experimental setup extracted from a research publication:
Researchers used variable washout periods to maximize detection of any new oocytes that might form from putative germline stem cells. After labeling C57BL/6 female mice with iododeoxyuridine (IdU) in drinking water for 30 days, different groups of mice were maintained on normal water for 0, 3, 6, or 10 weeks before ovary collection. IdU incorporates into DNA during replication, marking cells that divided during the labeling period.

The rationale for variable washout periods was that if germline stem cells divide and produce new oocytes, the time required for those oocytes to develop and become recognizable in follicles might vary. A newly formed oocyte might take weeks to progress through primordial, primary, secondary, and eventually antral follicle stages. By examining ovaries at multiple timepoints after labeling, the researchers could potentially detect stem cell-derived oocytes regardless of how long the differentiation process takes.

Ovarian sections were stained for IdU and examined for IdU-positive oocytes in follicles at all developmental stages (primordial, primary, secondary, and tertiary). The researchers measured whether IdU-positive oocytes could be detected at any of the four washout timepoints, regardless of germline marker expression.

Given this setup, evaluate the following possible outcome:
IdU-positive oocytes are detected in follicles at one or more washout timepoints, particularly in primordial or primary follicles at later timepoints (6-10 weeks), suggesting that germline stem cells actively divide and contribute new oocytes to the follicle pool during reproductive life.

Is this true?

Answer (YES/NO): NO